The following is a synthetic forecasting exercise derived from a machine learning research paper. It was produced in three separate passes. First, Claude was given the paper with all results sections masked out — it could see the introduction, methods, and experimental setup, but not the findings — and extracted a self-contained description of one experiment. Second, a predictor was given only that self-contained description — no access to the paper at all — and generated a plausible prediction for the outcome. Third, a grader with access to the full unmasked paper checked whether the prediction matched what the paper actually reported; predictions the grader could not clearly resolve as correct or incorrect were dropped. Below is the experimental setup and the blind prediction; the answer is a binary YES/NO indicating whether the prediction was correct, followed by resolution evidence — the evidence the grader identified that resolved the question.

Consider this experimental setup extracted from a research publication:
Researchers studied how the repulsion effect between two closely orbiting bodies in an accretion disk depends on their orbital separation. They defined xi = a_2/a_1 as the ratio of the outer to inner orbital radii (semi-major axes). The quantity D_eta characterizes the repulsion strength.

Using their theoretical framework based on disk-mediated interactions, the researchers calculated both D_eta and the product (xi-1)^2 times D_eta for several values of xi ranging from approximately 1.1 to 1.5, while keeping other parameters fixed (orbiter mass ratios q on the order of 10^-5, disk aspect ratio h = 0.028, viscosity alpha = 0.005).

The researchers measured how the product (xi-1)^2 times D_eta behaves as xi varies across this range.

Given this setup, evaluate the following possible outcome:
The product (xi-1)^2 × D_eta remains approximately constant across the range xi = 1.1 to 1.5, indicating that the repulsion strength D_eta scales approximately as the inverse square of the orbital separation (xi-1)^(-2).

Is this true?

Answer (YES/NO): YES